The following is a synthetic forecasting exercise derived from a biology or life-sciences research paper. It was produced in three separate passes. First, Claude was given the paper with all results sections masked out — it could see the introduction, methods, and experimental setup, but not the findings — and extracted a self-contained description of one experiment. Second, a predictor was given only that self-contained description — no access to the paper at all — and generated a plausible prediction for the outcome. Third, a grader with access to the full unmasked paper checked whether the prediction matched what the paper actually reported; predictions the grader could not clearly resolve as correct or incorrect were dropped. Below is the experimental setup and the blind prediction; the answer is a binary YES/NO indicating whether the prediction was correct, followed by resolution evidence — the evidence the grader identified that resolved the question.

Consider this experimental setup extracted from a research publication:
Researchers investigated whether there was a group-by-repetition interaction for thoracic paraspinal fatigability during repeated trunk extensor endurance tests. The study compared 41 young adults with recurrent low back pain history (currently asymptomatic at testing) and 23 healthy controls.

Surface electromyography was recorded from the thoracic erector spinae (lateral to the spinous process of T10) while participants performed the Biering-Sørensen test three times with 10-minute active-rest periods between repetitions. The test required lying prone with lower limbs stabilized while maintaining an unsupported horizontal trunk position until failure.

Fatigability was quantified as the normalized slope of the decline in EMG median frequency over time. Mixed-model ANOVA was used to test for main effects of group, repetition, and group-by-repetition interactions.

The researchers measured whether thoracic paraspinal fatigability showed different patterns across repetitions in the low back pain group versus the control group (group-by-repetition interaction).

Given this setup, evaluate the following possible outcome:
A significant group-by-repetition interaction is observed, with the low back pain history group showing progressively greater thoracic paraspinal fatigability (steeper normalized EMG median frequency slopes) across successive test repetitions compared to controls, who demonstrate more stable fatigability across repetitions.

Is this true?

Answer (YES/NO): NO